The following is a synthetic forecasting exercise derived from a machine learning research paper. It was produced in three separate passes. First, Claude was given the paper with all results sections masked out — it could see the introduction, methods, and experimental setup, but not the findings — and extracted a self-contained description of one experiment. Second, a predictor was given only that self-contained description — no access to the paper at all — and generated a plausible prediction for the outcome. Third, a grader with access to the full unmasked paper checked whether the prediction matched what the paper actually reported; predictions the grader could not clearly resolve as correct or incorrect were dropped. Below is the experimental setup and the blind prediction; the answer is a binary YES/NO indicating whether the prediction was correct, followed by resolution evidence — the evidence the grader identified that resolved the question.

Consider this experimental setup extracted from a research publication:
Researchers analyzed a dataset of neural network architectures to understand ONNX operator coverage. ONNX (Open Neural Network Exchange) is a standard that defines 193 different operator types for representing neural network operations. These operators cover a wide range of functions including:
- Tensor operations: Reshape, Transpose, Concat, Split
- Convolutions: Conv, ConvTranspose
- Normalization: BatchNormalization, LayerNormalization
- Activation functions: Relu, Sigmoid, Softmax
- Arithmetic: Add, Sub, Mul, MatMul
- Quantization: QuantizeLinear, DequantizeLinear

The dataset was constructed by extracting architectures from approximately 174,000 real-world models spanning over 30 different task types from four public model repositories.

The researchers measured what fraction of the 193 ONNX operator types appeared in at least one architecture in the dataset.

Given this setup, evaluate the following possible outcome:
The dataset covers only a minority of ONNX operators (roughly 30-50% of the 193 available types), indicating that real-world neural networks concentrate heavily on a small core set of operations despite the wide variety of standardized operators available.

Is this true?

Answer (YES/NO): NO